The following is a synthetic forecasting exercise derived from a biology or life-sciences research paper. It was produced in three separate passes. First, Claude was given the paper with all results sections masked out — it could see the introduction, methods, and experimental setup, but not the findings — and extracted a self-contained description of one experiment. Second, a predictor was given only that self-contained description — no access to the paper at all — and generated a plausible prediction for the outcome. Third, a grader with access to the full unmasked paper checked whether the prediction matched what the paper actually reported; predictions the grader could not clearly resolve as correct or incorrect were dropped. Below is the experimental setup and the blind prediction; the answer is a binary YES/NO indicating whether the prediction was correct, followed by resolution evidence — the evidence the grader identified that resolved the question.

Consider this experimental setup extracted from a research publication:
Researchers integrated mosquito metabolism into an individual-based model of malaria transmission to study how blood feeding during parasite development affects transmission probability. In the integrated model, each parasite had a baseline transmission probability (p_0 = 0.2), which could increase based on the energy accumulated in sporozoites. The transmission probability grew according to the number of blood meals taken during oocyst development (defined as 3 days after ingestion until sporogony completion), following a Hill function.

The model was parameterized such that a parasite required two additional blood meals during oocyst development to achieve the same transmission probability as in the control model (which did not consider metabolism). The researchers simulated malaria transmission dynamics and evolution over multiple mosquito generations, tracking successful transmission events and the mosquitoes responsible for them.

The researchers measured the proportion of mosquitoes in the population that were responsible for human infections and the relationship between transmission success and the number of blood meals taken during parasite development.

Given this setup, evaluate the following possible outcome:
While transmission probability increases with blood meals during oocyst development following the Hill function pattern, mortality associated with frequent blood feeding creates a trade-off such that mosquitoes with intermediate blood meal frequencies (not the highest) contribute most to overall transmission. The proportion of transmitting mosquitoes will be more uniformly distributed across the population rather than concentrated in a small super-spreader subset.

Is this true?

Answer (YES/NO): NO